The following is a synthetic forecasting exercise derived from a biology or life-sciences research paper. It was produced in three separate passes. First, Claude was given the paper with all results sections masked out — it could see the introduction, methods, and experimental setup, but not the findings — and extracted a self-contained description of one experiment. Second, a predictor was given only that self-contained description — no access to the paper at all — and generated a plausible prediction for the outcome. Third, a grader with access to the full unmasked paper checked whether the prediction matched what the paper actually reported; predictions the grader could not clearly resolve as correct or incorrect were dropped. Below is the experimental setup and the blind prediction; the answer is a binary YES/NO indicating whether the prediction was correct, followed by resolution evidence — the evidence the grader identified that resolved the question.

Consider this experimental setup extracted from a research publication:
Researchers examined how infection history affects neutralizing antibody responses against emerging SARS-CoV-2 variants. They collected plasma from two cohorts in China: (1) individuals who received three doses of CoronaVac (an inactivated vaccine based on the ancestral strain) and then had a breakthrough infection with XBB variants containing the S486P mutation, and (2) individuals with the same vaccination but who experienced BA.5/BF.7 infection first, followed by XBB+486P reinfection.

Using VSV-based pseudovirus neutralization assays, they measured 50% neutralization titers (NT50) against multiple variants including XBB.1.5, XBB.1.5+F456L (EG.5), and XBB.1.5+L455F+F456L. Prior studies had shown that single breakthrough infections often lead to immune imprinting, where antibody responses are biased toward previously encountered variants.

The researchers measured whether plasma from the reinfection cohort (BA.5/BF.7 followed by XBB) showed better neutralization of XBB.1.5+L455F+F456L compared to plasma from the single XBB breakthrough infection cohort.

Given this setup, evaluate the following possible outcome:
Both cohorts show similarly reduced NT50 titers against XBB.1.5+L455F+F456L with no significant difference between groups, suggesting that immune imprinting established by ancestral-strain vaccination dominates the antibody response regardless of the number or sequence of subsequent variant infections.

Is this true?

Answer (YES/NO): NO